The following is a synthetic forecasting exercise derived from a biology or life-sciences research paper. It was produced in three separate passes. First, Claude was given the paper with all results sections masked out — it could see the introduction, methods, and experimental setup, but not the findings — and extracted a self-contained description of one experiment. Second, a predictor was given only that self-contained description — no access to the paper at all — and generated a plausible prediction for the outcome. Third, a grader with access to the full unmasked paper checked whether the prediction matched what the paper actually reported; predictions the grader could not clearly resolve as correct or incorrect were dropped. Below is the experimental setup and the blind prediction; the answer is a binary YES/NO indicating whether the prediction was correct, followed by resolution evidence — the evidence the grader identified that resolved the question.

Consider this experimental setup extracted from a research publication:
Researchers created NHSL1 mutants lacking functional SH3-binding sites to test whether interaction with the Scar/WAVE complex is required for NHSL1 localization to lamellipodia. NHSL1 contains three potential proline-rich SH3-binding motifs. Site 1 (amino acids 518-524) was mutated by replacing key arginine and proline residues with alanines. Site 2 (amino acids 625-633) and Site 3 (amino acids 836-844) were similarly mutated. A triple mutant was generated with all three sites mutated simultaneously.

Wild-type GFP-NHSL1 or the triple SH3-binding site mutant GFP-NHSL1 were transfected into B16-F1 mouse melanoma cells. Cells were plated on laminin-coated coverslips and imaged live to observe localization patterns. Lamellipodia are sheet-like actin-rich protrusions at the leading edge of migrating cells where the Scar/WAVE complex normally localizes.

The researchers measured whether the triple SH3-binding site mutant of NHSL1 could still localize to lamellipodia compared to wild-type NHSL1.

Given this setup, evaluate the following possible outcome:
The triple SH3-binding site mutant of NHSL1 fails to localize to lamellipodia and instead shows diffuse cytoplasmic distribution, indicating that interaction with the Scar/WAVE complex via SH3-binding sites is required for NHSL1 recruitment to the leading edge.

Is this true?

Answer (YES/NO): NO